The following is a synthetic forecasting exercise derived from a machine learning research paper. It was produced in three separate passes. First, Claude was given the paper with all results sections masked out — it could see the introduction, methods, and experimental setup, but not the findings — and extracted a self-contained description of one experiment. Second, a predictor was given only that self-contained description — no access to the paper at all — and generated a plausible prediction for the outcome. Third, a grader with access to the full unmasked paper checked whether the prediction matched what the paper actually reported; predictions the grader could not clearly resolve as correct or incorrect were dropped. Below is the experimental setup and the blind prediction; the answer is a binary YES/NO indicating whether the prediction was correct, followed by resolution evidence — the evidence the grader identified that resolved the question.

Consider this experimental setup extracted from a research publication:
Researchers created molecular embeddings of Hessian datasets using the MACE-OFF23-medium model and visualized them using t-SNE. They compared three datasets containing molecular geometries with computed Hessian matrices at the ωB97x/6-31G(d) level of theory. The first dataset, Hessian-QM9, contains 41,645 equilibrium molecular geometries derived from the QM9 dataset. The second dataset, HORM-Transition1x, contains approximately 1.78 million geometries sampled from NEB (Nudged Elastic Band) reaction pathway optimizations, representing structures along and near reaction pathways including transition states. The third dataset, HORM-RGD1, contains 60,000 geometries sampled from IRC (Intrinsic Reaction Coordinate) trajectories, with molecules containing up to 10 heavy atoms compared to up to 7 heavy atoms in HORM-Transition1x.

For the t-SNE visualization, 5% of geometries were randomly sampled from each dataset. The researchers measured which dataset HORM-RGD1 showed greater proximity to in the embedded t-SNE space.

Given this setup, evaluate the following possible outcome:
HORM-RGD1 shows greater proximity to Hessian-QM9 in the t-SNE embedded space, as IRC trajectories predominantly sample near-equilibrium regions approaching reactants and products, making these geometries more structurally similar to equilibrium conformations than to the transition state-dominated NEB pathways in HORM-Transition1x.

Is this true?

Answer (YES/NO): NO